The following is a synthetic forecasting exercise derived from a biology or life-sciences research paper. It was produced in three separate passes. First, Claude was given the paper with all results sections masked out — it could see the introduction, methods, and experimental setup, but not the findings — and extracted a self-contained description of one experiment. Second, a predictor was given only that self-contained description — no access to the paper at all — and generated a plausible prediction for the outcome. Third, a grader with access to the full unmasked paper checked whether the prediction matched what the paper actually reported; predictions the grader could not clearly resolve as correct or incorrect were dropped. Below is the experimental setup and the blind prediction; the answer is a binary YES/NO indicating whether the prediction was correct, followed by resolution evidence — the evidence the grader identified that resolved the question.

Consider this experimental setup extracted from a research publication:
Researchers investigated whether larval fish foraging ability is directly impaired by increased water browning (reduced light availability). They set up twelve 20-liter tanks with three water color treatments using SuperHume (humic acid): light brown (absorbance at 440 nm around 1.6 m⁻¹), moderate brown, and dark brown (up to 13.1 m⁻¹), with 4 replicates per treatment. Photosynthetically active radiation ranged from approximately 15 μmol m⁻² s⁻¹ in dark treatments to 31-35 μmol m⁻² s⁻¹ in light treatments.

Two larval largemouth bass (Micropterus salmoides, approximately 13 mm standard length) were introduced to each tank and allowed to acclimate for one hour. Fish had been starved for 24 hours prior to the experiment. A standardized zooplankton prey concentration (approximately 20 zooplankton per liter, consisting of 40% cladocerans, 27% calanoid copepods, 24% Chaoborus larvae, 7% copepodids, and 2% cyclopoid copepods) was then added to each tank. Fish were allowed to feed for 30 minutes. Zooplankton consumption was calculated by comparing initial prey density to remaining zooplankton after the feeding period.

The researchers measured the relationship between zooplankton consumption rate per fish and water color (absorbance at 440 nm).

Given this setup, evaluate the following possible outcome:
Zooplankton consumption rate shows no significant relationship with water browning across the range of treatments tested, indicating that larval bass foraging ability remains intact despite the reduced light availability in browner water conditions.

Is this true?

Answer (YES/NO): YES